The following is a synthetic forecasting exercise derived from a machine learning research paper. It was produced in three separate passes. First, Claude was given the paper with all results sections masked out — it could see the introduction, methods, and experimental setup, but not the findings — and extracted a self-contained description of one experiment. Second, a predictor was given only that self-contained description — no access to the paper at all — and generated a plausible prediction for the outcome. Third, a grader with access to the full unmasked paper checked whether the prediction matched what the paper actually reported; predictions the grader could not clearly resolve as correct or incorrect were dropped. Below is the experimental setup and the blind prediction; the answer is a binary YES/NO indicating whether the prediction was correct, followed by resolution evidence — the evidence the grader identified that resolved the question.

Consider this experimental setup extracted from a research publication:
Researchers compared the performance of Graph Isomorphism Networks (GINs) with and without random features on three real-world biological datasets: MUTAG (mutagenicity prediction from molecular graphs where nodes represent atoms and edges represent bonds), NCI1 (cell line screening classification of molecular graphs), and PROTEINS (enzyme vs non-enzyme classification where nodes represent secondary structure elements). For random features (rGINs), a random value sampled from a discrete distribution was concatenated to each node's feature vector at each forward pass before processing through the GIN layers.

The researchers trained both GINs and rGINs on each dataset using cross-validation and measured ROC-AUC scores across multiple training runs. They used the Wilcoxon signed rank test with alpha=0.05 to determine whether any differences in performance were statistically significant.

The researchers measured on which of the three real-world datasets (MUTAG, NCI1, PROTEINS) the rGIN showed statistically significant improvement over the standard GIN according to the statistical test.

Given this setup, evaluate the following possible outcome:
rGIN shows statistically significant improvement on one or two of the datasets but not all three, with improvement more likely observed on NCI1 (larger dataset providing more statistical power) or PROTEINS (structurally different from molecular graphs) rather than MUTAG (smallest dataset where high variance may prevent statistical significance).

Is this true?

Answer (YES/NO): YES